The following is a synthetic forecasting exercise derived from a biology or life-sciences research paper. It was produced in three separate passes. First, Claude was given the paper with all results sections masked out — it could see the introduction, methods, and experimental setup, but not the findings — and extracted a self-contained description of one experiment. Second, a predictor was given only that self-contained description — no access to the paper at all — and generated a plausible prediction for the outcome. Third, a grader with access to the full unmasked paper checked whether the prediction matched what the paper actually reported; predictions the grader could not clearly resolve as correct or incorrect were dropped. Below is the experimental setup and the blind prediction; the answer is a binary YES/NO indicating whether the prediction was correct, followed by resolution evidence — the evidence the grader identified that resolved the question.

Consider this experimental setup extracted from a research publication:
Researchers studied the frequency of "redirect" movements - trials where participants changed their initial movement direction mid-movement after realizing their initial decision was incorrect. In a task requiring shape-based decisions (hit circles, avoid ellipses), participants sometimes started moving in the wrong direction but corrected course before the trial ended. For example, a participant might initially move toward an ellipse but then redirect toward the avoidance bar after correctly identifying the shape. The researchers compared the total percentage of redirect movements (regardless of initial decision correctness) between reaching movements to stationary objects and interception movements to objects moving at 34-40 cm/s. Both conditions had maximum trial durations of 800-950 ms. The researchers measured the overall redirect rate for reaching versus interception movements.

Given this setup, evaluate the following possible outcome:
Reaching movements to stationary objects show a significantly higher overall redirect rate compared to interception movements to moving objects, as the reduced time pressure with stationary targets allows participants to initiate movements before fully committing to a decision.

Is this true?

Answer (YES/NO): NO